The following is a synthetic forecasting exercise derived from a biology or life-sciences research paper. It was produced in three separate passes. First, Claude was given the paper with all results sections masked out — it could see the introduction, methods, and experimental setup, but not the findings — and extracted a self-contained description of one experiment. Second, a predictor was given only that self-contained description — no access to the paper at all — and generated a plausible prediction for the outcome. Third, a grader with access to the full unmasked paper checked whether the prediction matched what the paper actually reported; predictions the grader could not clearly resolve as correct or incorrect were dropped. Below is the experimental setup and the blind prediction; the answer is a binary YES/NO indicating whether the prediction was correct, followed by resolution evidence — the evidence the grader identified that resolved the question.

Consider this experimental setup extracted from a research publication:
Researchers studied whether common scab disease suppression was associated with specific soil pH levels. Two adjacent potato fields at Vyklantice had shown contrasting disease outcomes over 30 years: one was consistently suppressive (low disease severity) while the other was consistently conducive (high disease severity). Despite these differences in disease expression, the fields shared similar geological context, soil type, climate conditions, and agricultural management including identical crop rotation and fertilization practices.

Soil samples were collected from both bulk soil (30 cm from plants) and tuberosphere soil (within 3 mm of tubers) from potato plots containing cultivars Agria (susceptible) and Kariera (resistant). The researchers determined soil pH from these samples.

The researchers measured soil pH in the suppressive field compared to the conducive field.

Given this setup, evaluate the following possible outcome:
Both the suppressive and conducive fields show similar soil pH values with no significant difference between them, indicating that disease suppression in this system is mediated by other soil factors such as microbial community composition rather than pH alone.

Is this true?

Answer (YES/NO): NO